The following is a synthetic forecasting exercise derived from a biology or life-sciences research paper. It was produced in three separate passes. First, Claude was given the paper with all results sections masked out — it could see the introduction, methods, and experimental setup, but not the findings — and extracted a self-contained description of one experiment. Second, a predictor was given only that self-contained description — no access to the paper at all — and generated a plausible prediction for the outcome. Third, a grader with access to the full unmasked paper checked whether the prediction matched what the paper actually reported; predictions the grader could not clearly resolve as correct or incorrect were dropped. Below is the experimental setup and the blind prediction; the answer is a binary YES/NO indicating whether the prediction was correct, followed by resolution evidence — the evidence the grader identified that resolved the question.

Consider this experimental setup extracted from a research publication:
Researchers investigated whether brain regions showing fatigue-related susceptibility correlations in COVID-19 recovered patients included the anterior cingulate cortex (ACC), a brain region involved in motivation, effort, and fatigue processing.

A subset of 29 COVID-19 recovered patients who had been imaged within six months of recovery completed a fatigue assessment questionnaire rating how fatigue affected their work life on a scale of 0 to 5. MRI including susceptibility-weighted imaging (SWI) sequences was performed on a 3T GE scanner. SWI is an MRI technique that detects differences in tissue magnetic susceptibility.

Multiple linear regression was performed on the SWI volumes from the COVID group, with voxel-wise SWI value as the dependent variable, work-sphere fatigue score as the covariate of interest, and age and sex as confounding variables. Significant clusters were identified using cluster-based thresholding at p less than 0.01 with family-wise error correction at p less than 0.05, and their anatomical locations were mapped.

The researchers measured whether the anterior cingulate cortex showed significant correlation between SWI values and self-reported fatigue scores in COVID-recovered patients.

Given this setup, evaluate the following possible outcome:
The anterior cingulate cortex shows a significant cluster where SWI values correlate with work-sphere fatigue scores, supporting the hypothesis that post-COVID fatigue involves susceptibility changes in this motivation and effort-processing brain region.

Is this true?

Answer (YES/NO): YES